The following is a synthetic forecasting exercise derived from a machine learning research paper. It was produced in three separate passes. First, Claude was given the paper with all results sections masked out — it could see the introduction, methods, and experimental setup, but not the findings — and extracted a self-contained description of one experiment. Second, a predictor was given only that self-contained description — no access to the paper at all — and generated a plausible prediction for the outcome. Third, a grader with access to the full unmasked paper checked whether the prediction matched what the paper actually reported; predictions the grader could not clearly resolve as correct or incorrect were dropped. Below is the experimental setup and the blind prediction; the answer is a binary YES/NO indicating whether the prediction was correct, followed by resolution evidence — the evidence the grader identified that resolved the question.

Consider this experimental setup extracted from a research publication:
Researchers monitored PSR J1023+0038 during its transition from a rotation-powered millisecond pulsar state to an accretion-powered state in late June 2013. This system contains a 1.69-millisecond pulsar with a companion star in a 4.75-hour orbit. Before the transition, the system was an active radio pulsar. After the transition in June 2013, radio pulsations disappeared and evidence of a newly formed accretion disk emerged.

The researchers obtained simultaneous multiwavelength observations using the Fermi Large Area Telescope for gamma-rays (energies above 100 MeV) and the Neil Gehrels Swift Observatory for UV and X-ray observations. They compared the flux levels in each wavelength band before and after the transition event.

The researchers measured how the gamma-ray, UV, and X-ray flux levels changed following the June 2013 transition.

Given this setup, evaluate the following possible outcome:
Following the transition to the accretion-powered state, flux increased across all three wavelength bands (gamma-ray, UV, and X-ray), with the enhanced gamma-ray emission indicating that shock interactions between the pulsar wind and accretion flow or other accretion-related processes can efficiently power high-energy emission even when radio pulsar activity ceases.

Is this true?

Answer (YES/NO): YES